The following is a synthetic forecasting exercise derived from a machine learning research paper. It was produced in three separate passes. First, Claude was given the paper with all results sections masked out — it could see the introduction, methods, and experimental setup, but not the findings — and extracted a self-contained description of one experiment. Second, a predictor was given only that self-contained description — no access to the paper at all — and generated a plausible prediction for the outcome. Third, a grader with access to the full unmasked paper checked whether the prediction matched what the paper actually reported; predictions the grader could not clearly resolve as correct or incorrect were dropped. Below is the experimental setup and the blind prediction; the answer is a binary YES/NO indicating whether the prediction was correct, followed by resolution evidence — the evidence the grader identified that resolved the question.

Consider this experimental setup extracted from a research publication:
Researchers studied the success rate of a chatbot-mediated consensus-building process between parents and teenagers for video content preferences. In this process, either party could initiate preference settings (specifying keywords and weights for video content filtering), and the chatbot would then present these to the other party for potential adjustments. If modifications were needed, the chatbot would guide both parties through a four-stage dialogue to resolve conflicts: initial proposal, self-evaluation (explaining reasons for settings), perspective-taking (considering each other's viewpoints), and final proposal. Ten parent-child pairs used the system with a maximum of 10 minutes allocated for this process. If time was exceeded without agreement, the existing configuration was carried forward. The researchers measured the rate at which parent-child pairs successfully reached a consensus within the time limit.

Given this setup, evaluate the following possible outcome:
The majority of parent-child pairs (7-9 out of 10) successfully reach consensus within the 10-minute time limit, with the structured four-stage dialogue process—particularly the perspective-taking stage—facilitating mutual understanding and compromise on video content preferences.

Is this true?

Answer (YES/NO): NO